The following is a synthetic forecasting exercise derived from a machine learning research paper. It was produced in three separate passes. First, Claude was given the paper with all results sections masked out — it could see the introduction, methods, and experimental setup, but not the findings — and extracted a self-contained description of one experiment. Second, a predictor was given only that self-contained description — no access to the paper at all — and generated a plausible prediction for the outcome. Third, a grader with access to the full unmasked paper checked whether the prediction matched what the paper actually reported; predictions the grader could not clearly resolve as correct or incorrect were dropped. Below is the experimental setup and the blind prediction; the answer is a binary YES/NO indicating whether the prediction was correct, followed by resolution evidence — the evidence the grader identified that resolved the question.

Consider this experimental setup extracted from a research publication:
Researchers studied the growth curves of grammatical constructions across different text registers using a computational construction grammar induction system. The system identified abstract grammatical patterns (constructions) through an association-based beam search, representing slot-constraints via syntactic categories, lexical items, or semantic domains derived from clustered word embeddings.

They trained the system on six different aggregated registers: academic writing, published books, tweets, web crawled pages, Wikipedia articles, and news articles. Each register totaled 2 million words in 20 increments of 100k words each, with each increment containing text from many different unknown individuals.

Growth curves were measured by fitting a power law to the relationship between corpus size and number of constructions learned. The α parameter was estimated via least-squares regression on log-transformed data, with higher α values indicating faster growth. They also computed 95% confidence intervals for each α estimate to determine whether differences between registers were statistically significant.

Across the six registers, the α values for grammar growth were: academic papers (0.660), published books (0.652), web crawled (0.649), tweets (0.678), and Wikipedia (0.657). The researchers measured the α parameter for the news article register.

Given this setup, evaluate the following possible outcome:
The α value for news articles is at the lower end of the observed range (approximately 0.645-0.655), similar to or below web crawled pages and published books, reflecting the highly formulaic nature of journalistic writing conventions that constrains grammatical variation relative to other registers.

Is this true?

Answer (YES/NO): NO